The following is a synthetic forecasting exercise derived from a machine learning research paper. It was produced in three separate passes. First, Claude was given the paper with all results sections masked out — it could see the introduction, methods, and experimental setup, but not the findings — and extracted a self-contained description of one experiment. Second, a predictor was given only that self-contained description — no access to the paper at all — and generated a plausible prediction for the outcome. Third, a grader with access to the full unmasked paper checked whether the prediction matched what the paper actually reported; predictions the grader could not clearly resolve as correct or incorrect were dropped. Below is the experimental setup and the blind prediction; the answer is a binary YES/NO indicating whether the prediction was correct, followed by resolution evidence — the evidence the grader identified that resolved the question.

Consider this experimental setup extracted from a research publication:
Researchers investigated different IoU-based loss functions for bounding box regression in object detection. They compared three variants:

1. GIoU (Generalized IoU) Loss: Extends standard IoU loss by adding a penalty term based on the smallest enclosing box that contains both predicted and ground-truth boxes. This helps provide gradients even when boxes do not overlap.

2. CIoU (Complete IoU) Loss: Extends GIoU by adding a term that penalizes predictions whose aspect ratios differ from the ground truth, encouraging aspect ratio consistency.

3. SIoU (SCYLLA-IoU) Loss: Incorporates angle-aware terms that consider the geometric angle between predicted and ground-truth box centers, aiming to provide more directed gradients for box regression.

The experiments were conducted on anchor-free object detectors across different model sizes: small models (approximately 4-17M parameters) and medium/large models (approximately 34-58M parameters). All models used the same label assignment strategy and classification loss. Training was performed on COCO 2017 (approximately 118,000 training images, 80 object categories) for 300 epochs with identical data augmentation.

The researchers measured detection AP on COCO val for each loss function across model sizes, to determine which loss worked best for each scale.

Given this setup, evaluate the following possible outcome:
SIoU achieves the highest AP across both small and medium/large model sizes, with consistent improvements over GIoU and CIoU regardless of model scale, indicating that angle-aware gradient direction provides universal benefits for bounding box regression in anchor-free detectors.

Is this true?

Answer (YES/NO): NO